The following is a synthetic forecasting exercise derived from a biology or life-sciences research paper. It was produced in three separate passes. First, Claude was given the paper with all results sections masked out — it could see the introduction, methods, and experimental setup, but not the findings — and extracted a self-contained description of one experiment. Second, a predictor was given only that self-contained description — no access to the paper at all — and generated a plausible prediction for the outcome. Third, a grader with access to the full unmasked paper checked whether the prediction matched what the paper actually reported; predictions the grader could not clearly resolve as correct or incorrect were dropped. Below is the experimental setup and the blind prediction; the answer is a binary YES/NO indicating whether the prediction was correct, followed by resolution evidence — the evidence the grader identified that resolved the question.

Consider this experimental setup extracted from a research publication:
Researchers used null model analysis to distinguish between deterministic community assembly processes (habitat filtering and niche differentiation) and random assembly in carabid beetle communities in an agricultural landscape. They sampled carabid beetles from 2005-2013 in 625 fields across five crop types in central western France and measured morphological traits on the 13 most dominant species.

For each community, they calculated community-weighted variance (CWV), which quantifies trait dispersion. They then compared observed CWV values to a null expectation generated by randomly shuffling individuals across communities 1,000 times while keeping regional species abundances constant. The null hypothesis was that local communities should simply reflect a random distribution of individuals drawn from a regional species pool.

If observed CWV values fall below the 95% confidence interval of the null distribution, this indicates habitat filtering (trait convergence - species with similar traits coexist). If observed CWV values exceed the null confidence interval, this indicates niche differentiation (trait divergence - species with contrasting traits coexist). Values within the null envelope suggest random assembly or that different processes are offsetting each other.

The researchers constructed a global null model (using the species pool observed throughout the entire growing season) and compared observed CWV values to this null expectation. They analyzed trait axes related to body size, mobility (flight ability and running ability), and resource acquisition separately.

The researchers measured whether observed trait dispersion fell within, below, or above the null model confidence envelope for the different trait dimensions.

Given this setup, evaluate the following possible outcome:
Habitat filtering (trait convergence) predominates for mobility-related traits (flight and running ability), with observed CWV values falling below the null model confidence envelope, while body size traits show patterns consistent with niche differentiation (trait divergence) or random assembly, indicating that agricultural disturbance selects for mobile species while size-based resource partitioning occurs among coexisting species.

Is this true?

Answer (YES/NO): NO